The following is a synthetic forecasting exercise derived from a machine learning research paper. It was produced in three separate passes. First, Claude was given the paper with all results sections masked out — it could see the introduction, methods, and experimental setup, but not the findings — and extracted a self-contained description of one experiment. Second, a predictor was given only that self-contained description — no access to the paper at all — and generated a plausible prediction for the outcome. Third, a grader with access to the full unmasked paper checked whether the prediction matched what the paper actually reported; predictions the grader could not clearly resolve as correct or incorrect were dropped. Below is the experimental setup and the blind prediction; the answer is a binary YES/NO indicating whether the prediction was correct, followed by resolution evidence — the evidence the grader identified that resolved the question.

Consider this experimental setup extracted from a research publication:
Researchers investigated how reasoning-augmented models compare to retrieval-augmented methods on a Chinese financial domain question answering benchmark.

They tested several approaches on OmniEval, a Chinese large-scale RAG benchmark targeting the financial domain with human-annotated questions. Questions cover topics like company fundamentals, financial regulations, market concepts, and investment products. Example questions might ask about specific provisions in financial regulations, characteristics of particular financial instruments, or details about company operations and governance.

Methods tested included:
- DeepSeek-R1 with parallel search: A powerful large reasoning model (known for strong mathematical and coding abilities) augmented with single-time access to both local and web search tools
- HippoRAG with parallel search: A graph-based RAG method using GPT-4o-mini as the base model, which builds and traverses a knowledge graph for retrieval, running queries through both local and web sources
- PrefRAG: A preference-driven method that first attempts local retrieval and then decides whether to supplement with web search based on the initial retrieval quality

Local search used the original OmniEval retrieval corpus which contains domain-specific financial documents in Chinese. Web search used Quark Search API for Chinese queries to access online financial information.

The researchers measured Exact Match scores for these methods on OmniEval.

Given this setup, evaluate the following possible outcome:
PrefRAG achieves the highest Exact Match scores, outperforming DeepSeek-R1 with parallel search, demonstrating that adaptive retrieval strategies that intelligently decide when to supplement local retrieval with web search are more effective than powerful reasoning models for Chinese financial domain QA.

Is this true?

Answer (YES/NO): NO